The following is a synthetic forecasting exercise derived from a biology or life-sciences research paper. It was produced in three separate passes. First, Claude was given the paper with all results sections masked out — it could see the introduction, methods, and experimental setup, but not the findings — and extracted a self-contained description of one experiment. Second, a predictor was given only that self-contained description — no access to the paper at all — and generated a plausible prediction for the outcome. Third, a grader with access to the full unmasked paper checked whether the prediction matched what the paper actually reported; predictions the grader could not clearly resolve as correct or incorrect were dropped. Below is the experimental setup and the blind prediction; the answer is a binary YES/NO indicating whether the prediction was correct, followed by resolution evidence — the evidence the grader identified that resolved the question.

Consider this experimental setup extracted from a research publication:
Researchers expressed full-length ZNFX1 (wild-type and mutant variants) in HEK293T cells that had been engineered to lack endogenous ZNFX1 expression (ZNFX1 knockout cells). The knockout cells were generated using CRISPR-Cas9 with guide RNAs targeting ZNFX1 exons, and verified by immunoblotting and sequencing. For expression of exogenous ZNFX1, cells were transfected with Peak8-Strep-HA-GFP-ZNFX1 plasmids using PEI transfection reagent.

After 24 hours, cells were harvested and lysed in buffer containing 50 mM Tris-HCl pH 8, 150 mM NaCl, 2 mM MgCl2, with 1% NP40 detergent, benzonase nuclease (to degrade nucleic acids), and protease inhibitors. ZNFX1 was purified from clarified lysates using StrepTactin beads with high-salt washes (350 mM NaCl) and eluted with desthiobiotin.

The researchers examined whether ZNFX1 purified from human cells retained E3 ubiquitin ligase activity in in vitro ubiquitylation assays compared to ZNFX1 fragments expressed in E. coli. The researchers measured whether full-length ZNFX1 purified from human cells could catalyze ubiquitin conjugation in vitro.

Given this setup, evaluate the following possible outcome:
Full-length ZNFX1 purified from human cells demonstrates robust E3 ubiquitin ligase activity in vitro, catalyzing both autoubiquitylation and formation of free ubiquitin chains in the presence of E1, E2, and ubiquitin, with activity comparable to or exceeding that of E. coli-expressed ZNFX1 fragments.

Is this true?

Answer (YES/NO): YES